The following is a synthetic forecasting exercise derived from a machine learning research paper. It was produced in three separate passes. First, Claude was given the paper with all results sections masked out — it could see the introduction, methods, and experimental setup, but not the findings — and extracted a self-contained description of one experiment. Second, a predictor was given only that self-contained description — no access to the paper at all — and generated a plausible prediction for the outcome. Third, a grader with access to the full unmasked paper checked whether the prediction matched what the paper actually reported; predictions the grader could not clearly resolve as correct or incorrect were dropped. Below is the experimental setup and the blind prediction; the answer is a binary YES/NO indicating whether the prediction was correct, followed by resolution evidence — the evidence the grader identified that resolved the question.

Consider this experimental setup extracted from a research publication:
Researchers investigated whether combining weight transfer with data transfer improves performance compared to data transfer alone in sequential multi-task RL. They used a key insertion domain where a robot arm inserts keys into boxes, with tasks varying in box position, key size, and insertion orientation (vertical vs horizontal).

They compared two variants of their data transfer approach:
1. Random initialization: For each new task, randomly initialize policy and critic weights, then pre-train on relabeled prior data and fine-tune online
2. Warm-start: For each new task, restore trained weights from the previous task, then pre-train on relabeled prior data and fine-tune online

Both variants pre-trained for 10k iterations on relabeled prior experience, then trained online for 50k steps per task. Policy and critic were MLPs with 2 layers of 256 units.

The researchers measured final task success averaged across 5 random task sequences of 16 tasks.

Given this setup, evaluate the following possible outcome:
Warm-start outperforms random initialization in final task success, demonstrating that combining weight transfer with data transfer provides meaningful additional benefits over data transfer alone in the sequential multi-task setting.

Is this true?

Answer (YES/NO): NO